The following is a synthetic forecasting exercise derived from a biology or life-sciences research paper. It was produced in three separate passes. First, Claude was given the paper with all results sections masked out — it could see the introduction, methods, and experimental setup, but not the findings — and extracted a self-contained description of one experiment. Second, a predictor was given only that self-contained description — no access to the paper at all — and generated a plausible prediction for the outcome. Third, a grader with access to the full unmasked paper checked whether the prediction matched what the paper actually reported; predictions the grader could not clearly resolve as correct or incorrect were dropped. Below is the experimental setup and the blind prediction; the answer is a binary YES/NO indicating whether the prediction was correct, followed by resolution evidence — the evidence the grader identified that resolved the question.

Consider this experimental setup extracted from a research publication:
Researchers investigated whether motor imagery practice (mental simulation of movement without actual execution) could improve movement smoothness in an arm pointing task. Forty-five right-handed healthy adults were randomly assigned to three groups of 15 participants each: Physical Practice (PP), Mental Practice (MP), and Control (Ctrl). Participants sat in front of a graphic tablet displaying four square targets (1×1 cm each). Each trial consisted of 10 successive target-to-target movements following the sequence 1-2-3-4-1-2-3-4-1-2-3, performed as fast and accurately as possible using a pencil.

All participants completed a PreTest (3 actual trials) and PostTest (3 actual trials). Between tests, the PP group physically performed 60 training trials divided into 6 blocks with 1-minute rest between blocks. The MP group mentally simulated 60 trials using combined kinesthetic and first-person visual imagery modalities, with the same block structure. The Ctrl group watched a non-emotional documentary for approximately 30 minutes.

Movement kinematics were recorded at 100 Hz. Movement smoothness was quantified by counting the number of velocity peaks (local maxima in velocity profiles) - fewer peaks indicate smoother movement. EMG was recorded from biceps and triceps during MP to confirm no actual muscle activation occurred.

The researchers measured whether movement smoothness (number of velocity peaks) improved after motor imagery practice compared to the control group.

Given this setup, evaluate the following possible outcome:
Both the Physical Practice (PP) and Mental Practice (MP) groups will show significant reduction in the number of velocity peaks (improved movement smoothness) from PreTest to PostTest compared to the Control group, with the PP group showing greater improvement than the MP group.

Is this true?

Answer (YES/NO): NO